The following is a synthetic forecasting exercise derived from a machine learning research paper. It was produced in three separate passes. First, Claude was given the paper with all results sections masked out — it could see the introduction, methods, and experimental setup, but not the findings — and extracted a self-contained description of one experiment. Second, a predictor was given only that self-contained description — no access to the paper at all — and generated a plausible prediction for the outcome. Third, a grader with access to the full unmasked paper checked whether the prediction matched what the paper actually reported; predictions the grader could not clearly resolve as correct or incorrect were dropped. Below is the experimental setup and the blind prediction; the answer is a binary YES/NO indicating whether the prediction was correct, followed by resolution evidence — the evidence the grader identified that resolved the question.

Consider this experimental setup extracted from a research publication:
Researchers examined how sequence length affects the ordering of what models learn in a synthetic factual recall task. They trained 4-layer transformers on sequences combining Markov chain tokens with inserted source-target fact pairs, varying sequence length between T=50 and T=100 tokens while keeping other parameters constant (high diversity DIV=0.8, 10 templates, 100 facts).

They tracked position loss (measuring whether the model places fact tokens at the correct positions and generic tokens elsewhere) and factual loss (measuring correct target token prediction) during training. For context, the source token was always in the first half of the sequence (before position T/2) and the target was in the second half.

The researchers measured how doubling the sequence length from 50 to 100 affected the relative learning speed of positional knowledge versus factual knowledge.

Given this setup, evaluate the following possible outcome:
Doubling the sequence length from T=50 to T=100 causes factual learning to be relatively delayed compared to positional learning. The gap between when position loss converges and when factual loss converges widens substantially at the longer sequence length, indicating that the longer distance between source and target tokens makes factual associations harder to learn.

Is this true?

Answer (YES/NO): YES